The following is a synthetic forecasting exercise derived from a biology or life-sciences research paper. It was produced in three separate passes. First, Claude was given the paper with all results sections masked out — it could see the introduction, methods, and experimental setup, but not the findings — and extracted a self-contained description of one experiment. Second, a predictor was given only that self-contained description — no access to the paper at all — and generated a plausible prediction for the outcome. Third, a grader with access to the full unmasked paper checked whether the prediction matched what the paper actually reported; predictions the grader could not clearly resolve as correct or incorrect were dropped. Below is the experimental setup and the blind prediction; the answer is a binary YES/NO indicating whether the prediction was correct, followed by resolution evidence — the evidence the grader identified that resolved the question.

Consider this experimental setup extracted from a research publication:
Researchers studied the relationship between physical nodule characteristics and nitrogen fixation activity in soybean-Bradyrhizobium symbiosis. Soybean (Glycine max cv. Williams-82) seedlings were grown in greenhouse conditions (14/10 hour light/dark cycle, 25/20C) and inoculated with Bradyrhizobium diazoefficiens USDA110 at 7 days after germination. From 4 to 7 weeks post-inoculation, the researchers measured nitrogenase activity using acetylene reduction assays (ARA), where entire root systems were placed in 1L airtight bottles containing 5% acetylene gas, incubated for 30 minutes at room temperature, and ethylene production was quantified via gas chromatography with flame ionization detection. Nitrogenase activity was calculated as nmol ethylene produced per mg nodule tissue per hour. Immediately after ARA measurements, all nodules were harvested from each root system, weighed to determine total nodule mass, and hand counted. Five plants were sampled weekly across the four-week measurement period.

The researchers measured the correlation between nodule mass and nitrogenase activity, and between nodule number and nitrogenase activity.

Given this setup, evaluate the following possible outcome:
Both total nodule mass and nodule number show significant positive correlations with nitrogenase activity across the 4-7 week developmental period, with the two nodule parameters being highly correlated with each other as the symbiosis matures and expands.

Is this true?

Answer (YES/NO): NO